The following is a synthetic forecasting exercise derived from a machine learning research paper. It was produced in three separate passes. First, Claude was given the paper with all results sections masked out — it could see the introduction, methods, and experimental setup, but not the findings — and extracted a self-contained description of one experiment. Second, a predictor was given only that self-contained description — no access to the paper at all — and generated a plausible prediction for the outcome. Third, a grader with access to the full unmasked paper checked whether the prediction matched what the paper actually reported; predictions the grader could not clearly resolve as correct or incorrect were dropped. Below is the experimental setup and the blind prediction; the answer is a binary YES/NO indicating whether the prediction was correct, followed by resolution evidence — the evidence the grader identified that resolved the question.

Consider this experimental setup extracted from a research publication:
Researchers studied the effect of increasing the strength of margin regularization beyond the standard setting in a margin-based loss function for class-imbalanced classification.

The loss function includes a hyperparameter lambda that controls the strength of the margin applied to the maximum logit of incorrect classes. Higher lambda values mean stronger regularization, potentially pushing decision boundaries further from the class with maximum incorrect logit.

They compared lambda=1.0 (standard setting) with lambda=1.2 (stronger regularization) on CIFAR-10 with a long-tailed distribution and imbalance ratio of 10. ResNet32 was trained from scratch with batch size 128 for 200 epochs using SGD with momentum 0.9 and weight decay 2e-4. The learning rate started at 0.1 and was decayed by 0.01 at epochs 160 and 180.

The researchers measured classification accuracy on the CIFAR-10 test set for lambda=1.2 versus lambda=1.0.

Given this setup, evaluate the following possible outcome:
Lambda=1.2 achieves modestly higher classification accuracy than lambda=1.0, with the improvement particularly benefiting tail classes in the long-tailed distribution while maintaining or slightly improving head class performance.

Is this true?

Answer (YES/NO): NO